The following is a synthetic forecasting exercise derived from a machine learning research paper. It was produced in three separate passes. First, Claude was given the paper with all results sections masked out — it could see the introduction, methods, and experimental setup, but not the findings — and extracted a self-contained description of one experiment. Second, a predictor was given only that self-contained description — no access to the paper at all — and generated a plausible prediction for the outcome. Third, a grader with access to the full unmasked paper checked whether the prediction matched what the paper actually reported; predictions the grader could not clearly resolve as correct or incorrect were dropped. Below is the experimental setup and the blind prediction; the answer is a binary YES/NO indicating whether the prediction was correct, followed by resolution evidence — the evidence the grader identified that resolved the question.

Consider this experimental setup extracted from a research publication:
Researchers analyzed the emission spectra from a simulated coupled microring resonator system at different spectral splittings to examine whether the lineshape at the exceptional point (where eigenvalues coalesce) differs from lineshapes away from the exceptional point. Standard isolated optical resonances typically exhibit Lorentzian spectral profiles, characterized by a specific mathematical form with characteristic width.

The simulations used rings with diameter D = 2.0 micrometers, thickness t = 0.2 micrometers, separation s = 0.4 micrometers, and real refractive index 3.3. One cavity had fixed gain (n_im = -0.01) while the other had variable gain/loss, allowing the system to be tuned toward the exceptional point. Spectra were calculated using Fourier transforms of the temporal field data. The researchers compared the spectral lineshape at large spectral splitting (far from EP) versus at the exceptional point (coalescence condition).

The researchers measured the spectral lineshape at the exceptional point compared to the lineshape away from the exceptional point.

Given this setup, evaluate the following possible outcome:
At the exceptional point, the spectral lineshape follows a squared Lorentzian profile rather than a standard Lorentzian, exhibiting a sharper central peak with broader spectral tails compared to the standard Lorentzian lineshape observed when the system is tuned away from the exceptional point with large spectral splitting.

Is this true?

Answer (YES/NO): NO